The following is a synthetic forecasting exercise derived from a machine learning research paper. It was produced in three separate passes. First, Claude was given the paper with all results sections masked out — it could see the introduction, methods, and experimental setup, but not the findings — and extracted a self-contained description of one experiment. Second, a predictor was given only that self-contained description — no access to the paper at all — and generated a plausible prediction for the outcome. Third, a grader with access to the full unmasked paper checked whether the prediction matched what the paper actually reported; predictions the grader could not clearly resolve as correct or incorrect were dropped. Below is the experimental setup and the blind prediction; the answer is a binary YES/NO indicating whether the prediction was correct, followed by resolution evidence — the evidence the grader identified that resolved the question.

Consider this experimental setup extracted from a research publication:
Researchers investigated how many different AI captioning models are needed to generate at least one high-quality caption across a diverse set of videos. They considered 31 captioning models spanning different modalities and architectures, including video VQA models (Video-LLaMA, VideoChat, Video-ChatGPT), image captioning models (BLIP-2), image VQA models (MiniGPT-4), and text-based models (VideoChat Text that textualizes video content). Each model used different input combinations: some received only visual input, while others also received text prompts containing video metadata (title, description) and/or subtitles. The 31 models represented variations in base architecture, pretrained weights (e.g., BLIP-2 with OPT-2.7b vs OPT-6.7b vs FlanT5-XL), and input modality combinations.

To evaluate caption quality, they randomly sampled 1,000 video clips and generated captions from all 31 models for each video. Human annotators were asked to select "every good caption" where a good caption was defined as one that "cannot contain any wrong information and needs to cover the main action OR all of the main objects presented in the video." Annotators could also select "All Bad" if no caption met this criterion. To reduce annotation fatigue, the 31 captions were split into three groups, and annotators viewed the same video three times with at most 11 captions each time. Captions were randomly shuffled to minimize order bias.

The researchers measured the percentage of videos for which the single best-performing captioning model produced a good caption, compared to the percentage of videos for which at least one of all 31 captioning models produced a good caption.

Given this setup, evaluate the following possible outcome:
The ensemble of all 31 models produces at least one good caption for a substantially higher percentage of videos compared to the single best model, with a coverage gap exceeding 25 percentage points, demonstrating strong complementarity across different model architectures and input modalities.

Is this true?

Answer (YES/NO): YES